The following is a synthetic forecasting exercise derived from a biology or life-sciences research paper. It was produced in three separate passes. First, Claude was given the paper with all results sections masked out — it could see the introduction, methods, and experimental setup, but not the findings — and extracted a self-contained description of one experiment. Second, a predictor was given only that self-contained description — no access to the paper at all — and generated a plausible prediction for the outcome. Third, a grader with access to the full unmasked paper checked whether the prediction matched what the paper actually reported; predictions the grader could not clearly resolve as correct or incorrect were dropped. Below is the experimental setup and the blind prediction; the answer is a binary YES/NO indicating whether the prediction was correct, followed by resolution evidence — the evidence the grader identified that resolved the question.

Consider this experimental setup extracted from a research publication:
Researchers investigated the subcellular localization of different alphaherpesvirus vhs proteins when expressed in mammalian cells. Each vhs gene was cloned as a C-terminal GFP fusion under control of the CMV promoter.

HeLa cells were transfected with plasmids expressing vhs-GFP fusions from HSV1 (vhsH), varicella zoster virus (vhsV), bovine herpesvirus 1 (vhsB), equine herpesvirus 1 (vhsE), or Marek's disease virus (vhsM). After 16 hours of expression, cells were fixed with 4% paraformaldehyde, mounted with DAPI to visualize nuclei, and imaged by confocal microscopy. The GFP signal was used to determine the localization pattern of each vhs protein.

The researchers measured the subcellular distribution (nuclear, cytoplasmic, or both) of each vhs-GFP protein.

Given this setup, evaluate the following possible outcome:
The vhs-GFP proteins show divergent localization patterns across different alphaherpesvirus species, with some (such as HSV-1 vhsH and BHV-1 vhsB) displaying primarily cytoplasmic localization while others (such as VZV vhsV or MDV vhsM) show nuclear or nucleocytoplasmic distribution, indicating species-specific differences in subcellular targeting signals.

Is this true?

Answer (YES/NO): NO